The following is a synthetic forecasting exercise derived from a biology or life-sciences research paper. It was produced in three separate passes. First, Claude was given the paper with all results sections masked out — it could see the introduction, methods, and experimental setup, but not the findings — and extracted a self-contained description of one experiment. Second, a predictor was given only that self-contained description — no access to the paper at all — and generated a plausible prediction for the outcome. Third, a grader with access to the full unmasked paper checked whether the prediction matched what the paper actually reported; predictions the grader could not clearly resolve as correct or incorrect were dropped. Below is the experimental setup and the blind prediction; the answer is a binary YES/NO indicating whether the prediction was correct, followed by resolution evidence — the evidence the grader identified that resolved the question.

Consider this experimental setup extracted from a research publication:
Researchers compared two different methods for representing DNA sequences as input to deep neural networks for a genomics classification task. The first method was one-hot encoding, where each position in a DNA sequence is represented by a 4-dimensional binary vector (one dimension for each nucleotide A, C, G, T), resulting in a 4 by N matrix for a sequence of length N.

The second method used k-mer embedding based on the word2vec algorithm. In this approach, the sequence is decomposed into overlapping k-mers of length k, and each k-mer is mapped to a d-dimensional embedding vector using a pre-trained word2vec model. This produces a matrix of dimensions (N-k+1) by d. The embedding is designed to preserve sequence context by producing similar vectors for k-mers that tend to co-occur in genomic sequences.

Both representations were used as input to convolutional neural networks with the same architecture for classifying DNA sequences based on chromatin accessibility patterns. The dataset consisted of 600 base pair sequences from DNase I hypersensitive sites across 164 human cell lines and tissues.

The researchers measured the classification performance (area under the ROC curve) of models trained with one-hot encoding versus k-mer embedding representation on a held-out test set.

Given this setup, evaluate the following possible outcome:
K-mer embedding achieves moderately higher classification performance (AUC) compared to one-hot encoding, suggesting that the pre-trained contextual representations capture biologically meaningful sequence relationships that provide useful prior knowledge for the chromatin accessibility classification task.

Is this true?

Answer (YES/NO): YES